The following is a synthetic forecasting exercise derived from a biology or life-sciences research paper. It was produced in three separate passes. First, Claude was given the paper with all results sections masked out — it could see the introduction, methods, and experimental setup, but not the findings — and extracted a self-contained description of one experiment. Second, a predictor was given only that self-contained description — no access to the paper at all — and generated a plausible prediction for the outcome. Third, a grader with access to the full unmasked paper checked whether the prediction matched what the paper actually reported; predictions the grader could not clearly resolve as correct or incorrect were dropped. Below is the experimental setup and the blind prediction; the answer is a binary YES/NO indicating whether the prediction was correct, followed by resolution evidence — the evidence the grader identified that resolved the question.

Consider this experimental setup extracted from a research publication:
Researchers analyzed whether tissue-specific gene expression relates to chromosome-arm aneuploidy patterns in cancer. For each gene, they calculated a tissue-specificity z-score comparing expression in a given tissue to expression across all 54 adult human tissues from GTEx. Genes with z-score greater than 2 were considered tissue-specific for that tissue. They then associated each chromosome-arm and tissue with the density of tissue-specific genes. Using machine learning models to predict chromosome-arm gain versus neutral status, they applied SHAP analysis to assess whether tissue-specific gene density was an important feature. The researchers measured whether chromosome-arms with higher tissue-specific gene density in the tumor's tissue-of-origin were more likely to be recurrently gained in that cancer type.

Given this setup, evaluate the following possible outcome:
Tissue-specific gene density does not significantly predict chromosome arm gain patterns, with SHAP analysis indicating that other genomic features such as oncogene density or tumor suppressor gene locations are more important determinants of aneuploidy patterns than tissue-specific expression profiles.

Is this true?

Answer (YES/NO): YES